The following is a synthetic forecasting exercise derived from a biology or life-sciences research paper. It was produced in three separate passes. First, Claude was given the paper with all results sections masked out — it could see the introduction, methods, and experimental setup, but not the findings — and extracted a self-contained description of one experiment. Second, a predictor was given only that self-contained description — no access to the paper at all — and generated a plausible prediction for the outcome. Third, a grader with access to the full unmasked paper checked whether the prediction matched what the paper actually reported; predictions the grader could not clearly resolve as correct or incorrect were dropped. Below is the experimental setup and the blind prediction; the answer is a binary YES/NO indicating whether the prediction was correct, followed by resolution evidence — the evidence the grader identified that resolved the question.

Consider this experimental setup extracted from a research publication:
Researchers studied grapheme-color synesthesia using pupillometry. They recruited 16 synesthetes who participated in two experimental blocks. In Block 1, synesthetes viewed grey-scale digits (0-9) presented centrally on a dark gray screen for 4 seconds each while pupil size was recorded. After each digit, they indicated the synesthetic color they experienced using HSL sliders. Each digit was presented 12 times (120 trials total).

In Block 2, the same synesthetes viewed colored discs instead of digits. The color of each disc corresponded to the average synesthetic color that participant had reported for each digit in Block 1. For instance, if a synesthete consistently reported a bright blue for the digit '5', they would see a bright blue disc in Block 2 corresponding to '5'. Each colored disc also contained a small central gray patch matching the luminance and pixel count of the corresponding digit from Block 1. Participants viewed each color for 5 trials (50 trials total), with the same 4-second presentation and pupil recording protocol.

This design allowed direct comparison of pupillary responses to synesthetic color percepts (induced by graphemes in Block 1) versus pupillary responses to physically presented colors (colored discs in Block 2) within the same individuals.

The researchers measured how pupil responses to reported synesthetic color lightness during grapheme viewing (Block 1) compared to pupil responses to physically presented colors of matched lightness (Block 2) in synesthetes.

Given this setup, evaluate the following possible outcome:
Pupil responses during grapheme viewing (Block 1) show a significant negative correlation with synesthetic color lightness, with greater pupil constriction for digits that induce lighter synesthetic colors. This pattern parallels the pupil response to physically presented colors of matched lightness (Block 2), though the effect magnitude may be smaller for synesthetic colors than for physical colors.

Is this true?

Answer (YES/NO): YES